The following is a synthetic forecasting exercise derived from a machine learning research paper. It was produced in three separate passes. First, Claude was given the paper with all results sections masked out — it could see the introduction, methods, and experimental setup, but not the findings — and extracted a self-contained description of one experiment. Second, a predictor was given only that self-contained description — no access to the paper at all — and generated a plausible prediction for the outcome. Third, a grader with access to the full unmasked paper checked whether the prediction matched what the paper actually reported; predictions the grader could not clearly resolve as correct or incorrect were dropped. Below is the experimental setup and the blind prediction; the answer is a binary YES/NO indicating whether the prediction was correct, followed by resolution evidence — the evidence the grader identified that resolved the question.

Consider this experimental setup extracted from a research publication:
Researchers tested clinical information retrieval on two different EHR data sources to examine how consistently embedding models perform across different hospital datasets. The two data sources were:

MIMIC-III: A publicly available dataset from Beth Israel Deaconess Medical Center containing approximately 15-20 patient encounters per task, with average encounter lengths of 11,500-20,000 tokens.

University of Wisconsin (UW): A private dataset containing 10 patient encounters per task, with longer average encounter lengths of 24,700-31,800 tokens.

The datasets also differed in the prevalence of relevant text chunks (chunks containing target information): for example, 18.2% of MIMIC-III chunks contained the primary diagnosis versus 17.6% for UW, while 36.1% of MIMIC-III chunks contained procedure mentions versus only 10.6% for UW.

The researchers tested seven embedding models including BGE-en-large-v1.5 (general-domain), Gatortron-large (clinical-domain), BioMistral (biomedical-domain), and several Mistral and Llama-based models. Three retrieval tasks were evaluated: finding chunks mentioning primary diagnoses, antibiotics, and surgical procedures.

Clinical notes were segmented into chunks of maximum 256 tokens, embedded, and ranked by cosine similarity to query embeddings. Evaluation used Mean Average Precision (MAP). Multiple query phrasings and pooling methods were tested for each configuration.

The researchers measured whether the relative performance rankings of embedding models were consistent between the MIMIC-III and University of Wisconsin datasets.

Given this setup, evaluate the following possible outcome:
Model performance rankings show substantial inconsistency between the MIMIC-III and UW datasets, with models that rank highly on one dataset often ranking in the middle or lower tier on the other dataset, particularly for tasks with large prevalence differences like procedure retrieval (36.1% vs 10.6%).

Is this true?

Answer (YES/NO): NO